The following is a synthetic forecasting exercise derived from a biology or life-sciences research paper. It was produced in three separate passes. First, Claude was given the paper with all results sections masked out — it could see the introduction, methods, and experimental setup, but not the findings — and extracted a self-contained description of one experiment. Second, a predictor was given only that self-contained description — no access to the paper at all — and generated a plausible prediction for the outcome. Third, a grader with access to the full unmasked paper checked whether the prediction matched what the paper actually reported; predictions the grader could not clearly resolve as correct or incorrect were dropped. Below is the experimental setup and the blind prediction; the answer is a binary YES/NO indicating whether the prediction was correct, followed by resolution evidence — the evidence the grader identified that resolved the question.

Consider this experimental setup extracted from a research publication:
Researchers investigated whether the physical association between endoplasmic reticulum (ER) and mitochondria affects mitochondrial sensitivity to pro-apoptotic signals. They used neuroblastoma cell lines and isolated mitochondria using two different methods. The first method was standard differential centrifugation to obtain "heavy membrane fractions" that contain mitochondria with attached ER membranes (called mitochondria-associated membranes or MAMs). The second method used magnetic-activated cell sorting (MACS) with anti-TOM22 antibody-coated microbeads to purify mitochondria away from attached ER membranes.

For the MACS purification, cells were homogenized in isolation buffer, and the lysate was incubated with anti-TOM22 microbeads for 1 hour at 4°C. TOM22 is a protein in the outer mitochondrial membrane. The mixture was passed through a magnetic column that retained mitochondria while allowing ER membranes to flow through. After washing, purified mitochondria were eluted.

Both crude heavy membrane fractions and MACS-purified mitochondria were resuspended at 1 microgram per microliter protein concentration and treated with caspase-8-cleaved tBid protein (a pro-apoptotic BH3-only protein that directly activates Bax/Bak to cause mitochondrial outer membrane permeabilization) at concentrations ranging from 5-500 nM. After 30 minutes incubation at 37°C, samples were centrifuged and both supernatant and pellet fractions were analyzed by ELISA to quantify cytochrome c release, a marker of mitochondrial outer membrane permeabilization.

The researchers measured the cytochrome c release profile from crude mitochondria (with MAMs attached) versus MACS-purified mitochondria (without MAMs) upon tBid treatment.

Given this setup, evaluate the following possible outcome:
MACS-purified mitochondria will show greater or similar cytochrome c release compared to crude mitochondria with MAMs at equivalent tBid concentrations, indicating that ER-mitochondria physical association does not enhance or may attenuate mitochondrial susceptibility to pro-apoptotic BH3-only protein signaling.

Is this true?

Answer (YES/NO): NO